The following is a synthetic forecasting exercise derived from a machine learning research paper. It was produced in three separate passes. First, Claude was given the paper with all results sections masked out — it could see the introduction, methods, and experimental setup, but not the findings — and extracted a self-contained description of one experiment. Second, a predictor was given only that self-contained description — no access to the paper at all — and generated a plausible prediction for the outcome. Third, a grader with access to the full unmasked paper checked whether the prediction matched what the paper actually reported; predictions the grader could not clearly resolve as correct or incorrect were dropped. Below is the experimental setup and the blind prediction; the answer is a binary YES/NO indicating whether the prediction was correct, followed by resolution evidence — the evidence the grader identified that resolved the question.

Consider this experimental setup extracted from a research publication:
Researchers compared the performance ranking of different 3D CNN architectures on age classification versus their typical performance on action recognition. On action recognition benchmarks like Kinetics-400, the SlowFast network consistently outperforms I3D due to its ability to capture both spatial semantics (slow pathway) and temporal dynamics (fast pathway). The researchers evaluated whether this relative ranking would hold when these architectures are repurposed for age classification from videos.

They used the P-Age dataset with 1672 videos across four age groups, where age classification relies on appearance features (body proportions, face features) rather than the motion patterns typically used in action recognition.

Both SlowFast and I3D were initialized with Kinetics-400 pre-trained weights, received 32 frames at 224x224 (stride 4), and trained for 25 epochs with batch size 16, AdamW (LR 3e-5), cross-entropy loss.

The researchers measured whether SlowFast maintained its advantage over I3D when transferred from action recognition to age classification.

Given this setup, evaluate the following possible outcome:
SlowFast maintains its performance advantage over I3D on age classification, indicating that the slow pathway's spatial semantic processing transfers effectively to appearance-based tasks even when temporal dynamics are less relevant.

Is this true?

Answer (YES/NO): NO